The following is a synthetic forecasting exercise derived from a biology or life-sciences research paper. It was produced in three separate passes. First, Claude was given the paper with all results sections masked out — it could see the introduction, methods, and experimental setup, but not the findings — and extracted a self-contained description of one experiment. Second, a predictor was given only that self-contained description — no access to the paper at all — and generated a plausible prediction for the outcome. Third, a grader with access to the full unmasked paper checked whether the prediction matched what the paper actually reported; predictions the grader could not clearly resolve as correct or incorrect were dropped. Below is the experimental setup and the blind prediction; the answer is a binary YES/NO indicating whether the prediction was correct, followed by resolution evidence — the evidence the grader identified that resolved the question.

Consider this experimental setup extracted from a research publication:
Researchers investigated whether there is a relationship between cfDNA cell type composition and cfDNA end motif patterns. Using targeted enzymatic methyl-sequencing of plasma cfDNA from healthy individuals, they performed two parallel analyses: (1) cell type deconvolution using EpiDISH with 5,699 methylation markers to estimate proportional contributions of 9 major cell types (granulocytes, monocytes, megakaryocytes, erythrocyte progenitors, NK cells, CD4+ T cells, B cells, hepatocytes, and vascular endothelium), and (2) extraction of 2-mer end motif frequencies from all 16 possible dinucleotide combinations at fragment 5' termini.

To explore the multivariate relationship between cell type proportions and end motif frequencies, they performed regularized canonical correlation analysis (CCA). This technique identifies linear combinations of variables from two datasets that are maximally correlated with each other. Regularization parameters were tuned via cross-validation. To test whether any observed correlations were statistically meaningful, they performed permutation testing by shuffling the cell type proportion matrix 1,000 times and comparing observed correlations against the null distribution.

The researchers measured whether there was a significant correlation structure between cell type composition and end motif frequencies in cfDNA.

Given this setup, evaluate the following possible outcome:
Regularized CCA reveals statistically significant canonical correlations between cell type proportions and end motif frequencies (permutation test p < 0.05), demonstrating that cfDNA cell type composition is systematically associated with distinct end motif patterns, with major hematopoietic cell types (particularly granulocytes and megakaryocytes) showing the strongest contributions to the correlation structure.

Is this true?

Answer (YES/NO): NO